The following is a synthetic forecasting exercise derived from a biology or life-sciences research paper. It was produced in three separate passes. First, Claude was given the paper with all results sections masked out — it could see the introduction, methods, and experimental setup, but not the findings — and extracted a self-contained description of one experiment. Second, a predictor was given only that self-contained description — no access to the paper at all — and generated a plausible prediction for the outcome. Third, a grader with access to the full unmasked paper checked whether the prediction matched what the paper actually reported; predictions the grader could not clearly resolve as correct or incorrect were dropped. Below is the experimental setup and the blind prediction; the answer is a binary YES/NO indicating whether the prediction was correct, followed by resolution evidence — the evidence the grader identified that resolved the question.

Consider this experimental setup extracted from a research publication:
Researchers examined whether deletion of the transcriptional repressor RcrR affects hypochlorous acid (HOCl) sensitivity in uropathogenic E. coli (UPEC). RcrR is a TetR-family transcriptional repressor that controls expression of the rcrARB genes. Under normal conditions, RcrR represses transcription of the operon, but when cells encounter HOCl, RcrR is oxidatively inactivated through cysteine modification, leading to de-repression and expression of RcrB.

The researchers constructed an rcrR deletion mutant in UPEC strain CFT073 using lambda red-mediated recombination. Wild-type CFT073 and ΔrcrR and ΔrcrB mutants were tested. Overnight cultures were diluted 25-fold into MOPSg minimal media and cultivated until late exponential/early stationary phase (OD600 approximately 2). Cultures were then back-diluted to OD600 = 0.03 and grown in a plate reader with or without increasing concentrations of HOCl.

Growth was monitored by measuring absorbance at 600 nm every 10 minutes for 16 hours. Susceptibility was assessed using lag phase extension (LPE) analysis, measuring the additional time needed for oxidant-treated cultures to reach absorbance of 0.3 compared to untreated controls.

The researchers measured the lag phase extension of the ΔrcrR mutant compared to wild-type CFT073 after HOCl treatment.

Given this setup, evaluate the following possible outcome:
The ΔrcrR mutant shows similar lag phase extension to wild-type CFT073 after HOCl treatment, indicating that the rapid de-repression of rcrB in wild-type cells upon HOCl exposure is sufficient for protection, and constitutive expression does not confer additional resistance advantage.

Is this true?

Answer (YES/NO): NO